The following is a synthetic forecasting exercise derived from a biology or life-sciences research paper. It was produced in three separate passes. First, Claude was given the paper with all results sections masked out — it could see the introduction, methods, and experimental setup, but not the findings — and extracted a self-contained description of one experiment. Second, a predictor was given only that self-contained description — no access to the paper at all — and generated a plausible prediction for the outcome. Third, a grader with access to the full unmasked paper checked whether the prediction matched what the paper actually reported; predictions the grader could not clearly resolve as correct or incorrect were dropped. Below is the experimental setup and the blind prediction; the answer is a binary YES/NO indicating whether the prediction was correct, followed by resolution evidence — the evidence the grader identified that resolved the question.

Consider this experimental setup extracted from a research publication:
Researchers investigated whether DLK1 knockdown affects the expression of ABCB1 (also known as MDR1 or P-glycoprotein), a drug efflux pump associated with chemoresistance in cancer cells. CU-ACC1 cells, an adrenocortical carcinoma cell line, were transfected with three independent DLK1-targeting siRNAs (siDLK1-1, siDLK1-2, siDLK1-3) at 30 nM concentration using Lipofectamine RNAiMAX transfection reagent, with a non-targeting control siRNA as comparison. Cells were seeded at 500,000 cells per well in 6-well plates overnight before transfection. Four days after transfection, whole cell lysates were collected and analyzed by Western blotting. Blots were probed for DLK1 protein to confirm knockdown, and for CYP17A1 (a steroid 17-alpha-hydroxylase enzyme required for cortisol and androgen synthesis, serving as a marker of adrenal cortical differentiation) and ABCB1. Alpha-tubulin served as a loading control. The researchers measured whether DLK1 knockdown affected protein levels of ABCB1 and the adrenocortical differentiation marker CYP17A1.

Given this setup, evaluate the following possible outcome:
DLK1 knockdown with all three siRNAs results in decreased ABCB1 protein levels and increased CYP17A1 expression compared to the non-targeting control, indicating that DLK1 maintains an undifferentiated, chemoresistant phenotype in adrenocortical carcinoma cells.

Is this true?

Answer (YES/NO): NO